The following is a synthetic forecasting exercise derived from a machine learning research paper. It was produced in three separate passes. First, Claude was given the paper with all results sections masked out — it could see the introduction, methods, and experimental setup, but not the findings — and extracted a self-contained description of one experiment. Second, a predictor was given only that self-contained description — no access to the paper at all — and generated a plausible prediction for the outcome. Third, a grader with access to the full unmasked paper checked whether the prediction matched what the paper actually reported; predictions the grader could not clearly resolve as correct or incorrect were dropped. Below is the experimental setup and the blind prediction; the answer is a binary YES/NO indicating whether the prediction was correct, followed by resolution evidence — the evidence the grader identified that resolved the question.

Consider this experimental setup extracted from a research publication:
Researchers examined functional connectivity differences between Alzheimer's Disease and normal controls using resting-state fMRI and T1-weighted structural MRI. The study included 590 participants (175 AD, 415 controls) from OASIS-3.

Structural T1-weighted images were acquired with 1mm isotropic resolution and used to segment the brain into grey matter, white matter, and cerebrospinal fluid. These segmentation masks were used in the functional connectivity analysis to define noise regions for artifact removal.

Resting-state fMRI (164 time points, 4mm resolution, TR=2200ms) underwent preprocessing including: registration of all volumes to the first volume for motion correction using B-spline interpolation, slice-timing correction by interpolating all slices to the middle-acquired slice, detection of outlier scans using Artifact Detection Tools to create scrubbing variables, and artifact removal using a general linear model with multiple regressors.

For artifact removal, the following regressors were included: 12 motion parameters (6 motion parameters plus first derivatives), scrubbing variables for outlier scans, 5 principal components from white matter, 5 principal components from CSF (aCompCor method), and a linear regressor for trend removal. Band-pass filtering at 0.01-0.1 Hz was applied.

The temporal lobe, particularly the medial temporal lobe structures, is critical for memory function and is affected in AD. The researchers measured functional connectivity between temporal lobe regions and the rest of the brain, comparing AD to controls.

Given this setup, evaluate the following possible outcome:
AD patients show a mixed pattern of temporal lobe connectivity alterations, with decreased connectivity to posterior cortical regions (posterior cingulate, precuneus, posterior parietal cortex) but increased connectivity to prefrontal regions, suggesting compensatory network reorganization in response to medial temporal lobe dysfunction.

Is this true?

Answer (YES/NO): NO